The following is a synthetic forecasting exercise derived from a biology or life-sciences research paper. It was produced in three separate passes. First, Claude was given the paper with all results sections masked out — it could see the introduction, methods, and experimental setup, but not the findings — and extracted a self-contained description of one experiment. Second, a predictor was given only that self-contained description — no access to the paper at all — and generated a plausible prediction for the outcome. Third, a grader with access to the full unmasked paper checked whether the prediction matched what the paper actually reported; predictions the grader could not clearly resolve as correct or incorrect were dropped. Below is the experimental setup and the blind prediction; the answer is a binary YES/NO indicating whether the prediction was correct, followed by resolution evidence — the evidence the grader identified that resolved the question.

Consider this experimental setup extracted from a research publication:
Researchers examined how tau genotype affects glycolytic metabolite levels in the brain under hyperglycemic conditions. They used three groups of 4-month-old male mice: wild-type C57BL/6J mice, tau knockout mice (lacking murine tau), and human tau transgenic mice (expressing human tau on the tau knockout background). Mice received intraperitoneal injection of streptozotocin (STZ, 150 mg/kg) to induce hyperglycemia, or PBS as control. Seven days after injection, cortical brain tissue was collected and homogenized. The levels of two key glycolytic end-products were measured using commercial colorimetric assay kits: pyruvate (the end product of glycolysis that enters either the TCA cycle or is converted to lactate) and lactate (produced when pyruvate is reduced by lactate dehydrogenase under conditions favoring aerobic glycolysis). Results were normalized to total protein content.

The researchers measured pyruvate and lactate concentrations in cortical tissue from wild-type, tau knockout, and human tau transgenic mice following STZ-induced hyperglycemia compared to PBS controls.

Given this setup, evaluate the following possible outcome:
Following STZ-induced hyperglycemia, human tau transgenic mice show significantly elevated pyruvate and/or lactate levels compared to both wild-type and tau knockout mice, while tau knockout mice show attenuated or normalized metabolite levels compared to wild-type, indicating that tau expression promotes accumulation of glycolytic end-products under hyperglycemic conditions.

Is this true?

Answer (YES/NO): NO